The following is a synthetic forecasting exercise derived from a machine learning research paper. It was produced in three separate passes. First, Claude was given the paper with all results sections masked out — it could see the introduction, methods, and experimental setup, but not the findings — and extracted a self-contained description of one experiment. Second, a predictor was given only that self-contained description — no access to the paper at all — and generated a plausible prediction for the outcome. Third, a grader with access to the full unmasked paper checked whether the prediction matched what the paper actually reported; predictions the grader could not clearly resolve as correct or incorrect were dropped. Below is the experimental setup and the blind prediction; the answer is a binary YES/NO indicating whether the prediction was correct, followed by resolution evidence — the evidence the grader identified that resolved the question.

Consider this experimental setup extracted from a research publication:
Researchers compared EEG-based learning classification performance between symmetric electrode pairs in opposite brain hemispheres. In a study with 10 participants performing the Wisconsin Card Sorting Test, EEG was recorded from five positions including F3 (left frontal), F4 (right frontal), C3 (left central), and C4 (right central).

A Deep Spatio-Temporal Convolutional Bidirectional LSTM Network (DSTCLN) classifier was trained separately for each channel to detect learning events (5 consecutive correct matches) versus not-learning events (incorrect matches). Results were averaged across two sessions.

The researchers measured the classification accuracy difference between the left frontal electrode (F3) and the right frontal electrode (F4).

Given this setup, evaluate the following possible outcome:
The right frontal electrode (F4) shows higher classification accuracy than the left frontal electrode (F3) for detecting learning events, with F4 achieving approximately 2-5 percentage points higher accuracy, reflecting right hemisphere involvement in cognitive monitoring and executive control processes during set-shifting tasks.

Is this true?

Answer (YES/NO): NO